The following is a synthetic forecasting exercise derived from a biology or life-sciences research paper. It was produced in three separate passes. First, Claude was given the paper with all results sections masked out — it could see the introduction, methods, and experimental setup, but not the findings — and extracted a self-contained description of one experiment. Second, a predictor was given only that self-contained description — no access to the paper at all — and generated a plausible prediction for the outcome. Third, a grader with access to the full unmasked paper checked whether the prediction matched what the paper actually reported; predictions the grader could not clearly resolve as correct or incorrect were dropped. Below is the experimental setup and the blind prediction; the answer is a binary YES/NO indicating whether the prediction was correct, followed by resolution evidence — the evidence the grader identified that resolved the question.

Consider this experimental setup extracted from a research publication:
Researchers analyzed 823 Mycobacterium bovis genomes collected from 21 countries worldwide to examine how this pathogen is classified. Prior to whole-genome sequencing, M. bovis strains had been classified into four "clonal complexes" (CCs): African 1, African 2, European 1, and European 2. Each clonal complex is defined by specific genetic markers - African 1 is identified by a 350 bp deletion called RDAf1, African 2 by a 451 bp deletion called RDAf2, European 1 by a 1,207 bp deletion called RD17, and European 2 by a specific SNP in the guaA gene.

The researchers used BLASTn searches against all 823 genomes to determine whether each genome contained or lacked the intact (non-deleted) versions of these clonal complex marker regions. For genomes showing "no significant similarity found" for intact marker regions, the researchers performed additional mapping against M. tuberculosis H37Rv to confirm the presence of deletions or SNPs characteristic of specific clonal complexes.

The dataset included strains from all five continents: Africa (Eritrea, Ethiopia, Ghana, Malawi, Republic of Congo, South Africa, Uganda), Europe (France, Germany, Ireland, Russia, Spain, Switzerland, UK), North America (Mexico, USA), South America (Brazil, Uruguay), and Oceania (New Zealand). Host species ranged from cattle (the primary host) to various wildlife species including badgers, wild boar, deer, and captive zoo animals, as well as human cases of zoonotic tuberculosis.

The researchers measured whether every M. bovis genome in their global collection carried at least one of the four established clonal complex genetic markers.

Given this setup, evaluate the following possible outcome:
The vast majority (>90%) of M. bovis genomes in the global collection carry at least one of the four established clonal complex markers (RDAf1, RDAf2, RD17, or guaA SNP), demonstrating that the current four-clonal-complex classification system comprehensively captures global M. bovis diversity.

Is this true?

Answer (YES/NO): NO